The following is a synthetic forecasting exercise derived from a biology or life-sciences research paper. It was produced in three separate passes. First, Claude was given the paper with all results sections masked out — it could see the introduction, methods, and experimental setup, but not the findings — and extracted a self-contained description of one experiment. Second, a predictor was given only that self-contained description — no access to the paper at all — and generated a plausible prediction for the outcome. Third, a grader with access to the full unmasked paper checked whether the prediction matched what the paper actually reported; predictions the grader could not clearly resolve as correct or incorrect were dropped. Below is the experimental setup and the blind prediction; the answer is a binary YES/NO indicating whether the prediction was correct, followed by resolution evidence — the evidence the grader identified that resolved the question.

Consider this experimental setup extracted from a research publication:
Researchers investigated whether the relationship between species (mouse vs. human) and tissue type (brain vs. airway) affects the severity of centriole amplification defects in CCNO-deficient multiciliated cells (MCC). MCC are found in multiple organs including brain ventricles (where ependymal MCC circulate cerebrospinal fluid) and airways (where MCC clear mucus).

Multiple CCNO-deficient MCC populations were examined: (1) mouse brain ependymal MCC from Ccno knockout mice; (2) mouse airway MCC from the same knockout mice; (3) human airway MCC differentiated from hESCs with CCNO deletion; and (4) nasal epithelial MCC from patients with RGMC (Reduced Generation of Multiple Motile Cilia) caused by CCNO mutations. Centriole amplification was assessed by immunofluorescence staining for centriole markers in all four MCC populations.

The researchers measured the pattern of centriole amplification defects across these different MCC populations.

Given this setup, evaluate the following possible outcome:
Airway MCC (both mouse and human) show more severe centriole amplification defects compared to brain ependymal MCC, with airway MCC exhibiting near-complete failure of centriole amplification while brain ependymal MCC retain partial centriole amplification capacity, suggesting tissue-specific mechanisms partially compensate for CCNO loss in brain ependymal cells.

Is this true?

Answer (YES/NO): NO